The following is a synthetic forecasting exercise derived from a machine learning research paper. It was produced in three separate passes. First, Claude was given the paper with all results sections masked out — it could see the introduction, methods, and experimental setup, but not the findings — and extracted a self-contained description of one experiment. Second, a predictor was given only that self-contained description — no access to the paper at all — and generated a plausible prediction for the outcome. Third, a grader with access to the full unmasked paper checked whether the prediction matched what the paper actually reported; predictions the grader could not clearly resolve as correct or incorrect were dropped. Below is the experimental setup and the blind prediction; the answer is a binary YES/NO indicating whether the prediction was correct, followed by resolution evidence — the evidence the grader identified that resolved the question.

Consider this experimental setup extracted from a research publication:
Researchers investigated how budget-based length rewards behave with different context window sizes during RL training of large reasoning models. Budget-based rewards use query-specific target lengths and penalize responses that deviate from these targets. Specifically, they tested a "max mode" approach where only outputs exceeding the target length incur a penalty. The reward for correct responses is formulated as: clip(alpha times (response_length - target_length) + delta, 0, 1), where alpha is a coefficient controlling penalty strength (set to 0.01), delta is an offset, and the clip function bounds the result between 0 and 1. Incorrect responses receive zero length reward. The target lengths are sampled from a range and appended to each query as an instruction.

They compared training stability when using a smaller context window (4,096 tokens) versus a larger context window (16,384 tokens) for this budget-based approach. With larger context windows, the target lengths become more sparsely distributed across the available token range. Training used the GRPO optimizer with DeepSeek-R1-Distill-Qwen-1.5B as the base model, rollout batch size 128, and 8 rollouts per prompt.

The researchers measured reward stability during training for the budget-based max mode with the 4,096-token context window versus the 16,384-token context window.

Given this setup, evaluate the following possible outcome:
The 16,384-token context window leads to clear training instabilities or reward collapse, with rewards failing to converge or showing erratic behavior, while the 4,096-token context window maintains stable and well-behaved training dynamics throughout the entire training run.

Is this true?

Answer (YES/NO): YES